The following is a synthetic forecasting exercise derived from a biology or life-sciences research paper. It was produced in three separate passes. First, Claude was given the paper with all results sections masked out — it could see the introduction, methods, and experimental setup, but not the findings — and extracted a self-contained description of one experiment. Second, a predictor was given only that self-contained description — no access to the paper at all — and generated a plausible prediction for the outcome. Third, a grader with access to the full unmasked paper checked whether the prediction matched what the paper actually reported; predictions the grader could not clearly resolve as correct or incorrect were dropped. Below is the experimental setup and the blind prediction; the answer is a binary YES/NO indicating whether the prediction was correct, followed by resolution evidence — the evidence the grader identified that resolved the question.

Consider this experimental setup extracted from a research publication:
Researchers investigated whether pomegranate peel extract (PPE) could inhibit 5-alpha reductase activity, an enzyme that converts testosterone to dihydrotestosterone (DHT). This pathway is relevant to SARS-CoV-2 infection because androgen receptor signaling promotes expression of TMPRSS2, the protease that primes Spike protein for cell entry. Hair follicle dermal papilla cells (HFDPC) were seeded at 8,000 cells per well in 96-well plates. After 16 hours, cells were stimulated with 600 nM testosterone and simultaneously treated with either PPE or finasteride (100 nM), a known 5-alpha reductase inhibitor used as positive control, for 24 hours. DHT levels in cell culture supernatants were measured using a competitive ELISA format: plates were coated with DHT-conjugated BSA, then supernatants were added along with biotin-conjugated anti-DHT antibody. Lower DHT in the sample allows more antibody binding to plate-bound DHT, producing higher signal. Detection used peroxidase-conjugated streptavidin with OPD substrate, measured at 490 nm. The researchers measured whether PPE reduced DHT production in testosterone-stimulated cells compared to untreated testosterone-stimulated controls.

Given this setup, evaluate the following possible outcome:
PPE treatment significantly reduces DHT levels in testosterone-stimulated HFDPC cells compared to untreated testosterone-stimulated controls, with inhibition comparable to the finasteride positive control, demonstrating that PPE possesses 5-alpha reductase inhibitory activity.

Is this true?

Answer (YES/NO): YES